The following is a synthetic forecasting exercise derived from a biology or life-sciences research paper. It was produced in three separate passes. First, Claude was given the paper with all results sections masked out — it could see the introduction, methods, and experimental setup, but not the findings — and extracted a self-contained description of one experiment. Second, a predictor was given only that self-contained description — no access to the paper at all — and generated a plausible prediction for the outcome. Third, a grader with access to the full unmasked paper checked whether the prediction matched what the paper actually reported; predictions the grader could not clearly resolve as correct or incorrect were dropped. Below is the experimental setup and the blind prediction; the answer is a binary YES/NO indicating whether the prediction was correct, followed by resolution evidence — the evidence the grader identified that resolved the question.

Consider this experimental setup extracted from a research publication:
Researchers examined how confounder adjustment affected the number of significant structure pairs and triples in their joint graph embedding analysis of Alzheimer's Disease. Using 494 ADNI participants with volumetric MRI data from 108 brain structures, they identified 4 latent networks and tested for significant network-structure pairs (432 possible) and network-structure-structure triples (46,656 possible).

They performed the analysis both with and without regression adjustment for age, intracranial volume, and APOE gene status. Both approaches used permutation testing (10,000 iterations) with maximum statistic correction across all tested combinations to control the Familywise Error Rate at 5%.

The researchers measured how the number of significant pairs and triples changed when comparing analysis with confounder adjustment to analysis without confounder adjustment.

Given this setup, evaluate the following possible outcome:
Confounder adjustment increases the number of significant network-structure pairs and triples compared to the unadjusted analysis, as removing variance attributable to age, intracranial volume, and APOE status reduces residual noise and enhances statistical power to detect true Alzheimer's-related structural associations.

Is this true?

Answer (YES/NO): NO